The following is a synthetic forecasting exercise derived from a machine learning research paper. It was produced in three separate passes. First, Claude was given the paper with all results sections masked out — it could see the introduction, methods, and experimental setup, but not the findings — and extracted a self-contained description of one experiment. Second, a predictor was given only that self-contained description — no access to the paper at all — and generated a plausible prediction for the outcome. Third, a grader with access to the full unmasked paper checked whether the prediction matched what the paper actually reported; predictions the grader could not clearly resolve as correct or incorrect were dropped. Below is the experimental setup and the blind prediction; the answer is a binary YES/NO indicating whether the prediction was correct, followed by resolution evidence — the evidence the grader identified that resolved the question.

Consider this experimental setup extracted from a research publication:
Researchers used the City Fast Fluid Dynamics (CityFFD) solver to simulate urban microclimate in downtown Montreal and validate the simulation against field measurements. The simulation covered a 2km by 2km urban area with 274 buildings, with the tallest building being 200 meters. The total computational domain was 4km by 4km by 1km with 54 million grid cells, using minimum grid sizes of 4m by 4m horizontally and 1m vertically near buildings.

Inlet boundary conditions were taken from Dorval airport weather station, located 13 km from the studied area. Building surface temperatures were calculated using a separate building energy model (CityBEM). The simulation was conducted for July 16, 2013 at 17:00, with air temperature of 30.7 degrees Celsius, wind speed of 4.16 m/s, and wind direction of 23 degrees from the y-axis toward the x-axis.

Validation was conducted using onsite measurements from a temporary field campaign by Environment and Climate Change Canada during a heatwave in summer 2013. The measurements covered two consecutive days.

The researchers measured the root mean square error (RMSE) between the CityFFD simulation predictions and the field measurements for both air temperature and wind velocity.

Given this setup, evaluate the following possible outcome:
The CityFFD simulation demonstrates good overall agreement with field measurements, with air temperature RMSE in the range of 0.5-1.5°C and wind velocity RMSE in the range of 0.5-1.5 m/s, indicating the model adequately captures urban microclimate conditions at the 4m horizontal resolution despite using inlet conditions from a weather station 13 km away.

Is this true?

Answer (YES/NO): NO